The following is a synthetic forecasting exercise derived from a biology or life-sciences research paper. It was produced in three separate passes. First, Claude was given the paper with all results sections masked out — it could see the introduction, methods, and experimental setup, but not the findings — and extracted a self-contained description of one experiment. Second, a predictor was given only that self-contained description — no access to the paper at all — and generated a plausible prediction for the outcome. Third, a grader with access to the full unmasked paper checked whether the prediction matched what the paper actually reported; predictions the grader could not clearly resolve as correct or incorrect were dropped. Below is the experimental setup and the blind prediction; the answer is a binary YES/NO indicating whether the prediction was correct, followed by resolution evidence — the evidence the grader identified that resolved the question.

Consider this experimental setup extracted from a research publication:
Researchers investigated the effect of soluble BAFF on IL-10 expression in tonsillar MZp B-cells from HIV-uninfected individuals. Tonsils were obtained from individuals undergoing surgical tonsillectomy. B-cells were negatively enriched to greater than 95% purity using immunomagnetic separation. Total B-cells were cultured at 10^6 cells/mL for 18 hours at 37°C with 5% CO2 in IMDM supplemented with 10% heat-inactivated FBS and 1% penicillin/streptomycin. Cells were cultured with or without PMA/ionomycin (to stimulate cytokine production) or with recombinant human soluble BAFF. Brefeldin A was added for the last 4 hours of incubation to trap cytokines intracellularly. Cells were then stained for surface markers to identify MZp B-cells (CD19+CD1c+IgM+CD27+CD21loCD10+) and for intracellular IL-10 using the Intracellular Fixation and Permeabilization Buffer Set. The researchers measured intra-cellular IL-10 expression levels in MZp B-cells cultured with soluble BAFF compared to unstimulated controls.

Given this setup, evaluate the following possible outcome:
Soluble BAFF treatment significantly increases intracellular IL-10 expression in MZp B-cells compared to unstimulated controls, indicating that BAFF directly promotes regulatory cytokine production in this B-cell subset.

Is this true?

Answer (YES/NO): NO